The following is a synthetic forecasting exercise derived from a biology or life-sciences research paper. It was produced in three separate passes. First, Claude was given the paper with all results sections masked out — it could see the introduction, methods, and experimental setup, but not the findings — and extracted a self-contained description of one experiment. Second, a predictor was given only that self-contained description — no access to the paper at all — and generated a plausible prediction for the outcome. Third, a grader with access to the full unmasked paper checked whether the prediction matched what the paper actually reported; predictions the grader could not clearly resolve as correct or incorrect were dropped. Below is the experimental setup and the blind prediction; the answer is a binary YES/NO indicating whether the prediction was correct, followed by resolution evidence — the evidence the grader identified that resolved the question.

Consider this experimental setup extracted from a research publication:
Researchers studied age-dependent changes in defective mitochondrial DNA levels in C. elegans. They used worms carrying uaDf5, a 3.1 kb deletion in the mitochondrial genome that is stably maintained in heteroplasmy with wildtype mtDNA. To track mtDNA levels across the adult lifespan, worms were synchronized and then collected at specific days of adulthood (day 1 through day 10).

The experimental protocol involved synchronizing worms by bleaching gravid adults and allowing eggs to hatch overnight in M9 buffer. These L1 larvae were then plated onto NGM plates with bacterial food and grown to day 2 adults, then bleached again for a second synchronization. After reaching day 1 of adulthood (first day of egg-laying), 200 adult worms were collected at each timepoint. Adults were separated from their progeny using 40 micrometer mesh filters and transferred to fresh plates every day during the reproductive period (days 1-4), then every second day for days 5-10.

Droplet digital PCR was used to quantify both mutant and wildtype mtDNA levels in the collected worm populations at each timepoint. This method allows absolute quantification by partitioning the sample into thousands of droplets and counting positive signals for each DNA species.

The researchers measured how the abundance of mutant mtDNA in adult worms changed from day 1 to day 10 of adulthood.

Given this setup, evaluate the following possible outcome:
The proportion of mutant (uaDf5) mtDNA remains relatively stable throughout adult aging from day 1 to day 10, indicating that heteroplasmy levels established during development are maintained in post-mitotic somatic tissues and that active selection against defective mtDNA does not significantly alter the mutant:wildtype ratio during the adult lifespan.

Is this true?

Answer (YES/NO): NO